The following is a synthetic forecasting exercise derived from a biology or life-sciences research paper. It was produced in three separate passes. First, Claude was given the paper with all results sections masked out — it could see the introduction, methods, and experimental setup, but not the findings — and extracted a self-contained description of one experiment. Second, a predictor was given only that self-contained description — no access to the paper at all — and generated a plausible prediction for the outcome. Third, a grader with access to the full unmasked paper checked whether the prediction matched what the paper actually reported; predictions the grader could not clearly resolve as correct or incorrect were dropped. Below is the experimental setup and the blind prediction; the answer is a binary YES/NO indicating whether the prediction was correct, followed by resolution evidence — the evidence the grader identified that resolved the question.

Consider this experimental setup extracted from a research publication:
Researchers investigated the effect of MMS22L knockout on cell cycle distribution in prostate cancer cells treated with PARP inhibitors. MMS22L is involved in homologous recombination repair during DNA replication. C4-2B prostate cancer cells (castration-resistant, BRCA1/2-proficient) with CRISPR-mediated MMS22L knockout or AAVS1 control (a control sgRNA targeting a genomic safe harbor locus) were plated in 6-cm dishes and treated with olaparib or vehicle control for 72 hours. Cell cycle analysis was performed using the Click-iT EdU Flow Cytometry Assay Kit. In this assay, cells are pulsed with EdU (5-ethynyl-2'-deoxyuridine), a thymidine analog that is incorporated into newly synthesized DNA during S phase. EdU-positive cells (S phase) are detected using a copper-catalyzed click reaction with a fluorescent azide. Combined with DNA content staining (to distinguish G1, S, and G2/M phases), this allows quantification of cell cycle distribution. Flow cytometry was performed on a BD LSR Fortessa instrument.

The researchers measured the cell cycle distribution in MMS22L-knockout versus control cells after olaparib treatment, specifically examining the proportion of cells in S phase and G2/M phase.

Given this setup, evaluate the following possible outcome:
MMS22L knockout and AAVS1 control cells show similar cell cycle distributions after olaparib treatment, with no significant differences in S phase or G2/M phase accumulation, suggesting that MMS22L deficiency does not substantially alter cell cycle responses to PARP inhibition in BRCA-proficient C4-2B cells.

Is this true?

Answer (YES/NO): NO